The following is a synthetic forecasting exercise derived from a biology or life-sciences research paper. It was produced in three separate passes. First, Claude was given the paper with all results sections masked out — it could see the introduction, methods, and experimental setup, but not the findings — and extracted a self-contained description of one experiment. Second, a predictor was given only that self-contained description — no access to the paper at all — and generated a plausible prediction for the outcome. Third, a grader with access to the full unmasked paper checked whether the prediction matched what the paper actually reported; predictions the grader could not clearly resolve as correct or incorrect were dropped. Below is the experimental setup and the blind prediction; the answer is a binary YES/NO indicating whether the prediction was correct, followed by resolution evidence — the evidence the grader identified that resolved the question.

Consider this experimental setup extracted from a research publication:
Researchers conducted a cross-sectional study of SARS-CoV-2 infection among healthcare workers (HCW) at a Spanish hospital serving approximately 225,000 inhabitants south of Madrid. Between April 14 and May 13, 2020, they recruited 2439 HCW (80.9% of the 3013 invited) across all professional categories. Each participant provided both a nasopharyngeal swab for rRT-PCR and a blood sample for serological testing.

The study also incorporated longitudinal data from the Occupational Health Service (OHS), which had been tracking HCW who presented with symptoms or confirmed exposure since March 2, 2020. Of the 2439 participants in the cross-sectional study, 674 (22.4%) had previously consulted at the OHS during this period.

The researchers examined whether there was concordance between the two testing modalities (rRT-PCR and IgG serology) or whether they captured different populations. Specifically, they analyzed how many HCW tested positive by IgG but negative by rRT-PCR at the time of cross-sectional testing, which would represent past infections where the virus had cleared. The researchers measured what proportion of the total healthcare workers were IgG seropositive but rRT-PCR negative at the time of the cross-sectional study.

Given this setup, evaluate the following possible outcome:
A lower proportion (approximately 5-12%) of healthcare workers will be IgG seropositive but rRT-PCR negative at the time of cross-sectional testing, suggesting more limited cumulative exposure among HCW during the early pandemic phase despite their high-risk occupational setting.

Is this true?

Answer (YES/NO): YES